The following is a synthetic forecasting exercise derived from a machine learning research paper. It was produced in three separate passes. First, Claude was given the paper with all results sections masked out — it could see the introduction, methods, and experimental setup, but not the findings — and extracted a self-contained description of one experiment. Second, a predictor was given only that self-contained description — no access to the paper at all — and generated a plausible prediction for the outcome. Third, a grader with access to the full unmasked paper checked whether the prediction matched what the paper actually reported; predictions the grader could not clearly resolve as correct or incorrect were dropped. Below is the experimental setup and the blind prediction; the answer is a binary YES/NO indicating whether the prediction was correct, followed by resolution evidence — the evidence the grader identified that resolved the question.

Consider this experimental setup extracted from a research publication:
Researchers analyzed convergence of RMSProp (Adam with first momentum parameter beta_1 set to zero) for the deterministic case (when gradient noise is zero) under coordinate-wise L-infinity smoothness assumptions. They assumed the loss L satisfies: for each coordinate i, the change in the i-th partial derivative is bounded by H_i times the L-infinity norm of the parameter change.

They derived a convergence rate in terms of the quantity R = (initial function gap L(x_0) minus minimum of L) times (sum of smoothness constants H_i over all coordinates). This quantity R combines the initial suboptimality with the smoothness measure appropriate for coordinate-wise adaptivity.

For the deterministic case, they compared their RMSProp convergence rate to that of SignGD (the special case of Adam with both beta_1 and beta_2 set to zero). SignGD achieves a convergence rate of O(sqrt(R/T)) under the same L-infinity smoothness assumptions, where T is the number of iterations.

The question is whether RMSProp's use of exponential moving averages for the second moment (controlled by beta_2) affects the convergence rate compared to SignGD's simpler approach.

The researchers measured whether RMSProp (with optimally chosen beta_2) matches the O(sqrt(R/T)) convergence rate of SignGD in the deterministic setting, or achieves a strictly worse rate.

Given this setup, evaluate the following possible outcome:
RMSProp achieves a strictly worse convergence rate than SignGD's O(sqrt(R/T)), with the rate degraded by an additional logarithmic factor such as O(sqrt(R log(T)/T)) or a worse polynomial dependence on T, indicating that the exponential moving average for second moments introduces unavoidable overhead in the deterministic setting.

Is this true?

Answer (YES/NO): NO